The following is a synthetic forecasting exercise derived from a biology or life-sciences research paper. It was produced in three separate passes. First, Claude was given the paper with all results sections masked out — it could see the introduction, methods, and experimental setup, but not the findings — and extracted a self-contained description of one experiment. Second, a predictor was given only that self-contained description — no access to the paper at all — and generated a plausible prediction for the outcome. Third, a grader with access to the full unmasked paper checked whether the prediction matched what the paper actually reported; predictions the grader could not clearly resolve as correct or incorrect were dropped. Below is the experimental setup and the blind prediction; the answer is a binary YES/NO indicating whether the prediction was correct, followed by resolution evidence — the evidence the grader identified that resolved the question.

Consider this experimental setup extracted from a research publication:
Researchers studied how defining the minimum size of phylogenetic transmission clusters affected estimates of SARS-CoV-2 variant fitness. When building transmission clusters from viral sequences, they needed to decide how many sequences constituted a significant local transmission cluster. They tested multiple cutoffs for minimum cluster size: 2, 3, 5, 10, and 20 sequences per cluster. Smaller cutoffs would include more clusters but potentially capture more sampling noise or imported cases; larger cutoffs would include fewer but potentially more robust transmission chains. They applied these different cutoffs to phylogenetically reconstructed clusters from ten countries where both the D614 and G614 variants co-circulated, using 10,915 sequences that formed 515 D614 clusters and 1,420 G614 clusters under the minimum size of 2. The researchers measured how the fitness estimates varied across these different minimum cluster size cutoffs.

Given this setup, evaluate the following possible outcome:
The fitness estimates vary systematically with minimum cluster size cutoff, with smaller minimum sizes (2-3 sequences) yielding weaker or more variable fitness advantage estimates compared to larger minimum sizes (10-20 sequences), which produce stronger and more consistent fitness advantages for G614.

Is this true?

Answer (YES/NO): NO